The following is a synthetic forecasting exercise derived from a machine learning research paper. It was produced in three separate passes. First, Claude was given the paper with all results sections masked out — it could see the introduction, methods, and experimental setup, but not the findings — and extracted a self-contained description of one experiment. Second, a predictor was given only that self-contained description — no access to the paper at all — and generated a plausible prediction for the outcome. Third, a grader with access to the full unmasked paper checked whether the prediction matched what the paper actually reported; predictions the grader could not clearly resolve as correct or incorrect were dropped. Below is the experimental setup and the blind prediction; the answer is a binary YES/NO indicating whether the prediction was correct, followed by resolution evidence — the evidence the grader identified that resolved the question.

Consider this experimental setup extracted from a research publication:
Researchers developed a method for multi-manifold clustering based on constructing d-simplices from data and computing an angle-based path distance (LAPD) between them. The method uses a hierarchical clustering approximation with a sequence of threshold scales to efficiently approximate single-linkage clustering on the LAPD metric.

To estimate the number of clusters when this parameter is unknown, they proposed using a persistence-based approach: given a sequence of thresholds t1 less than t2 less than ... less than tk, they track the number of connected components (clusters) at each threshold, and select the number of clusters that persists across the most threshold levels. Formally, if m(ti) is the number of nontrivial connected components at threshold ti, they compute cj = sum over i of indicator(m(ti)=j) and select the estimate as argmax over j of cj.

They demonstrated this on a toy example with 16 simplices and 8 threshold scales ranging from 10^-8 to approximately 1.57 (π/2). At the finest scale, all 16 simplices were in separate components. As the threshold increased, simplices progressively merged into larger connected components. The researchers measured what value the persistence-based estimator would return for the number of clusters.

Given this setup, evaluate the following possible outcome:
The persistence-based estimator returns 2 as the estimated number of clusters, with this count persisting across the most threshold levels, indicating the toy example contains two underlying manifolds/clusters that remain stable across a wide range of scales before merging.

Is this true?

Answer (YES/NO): YES